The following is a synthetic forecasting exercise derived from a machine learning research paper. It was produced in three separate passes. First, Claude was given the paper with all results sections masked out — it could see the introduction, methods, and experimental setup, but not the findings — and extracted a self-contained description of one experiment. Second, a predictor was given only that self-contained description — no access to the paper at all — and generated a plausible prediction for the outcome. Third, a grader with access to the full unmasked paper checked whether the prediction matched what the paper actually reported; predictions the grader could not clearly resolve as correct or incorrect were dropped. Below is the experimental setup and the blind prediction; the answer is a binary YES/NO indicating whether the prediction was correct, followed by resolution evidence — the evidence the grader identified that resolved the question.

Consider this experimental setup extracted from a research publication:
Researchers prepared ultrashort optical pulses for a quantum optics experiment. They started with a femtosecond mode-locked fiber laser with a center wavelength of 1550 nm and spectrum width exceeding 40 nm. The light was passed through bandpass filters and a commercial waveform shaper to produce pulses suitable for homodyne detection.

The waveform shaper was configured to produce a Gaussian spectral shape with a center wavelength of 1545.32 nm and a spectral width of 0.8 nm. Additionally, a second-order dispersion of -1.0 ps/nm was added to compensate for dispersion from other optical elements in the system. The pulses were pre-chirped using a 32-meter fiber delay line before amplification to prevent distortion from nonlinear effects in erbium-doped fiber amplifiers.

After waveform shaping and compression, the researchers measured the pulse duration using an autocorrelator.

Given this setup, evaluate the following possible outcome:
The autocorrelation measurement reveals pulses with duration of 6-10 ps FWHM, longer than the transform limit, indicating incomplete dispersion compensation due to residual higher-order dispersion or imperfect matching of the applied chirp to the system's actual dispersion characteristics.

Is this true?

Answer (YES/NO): NO